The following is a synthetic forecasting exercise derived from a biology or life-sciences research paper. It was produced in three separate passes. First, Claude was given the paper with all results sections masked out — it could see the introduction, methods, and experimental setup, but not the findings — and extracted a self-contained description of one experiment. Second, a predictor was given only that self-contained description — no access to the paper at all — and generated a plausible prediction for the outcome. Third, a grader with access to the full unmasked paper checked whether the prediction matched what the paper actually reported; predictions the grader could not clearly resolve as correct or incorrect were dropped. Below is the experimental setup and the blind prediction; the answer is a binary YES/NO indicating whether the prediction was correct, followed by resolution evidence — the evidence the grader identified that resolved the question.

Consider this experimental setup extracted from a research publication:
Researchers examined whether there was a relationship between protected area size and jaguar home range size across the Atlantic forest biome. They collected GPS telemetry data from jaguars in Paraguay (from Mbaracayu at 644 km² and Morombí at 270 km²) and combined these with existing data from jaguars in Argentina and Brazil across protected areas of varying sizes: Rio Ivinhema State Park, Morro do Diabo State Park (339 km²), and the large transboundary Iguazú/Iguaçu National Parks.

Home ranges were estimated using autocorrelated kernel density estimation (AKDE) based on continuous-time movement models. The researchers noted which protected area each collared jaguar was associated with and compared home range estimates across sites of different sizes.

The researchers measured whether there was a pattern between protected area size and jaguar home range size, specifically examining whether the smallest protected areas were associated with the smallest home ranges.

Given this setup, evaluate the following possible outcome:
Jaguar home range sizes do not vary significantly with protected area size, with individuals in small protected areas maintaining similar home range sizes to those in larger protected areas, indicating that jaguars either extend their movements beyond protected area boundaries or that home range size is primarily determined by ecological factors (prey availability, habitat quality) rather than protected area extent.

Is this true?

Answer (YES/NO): NO